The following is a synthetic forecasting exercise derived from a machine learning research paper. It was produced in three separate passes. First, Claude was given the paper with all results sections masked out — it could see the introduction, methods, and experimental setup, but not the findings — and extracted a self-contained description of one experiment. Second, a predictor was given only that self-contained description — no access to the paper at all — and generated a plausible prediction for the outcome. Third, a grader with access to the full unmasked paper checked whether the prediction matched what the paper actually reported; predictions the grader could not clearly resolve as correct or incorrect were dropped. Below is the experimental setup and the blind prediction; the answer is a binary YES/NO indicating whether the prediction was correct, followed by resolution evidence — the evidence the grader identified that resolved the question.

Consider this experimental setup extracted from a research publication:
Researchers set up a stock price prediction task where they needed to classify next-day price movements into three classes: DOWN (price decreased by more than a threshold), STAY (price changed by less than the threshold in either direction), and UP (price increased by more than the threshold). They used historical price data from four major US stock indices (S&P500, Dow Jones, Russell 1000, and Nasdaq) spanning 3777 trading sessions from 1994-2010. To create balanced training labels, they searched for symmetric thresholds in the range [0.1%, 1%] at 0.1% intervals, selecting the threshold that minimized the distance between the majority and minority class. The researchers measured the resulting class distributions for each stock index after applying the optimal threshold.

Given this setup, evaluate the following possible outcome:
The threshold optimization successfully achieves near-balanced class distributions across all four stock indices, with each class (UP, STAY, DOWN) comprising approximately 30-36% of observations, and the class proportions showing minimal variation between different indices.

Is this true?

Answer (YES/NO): NO